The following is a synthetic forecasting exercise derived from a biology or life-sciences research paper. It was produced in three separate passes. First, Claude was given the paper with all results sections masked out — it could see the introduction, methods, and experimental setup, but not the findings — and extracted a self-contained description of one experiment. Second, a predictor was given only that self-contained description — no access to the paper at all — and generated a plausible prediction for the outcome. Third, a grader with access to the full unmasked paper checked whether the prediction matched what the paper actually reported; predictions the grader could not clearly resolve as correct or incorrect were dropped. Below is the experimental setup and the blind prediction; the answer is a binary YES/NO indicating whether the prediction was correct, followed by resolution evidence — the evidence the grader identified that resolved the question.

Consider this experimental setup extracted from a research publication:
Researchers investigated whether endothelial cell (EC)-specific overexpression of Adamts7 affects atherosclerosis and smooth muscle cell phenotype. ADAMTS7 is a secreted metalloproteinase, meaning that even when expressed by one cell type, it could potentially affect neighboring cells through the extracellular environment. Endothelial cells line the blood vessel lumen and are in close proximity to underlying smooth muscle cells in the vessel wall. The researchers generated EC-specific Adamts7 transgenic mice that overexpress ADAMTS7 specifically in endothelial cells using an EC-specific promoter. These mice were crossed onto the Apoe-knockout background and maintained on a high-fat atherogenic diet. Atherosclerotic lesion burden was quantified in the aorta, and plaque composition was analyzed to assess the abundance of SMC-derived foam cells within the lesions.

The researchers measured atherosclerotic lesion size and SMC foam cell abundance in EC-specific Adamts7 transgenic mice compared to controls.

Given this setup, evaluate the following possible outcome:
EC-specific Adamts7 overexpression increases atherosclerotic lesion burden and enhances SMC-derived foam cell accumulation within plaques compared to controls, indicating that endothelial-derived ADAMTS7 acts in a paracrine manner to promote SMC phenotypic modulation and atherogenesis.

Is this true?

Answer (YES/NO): YES